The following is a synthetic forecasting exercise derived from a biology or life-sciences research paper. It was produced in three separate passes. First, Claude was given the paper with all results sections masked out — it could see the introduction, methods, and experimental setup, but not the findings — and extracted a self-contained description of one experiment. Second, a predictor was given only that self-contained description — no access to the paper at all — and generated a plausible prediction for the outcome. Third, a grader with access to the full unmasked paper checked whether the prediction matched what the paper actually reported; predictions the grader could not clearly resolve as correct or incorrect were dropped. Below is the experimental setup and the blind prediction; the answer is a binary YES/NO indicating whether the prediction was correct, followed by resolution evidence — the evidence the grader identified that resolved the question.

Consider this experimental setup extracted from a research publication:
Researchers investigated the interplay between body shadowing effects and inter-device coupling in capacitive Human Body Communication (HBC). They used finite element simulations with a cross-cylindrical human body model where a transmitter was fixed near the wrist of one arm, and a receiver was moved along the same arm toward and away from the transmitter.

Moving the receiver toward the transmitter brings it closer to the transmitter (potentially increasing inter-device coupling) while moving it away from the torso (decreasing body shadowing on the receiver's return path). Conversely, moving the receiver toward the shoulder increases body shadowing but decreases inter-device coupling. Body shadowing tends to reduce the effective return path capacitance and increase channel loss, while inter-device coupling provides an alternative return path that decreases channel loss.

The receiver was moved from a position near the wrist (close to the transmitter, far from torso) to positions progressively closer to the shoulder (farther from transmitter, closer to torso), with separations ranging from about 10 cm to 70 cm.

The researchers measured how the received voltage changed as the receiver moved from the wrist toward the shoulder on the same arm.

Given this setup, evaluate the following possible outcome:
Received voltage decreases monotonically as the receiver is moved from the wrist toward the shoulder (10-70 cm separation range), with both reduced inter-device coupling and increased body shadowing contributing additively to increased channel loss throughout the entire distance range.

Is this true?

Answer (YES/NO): NO